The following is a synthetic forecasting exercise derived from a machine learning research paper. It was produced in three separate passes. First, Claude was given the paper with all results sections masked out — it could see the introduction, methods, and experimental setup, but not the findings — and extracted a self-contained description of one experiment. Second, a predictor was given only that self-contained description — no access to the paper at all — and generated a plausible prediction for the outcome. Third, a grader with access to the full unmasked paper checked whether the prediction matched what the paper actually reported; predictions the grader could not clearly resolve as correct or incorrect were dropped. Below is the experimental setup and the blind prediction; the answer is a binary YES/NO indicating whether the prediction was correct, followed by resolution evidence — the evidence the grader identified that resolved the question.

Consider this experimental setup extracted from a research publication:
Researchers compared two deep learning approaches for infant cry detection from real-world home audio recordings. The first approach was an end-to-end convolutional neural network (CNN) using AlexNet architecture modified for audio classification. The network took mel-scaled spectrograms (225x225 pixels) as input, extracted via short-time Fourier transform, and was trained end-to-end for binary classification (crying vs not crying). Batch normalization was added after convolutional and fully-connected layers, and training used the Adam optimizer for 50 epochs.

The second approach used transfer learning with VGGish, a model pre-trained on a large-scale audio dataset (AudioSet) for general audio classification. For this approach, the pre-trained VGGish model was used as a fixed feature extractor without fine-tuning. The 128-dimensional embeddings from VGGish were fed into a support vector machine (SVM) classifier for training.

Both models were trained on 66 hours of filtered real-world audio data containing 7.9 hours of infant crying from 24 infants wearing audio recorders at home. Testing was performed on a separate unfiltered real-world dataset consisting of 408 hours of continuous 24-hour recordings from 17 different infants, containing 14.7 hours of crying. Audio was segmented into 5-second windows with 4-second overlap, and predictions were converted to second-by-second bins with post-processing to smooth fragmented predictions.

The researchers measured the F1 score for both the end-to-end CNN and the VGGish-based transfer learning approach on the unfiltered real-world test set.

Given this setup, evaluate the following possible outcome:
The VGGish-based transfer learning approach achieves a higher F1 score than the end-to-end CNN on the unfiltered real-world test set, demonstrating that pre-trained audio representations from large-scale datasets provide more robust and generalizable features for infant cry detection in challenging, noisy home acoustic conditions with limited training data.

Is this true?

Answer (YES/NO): NO